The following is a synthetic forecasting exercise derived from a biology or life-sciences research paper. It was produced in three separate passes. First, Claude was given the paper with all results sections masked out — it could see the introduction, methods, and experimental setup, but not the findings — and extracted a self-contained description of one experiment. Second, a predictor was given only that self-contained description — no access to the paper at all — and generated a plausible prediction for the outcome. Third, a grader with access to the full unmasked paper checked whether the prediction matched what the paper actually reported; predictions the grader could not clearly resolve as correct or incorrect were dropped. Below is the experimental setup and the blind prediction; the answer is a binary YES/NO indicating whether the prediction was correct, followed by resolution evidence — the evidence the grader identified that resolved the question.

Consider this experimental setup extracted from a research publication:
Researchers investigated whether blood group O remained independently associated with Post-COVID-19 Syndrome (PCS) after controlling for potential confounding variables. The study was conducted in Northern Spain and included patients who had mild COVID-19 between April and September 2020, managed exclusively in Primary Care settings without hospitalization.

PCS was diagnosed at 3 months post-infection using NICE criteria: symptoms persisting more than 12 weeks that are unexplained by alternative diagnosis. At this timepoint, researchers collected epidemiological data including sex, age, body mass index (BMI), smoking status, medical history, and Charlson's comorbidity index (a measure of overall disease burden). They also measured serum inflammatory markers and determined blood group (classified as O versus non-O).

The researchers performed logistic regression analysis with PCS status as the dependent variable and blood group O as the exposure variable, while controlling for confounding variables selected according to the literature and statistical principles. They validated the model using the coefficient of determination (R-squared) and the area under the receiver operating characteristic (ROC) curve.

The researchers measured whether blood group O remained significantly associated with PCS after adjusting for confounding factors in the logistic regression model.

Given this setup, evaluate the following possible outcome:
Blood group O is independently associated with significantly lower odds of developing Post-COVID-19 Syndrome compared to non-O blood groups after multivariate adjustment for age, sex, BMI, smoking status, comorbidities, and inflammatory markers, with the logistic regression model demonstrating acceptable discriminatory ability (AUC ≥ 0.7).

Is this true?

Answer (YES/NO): NO